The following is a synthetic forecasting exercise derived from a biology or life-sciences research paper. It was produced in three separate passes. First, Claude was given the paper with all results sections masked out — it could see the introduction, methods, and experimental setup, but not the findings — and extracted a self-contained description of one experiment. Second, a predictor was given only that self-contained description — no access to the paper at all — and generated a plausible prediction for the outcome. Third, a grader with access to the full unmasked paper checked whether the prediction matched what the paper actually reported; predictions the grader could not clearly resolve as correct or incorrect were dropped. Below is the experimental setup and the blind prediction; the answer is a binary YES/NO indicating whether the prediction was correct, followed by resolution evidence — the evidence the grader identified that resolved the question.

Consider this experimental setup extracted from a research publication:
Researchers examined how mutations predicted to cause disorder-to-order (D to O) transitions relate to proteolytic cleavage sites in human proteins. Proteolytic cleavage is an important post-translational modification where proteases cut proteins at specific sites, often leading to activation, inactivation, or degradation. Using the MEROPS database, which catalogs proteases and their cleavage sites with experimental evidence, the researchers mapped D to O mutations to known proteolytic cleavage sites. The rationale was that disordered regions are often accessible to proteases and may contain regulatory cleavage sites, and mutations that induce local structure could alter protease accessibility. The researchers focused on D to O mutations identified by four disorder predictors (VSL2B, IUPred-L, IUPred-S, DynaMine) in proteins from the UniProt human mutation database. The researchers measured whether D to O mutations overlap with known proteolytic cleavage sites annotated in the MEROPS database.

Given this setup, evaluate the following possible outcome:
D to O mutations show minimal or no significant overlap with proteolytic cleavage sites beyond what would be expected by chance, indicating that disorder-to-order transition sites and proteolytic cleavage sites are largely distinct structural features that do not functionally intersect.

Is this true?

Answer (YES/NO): NO